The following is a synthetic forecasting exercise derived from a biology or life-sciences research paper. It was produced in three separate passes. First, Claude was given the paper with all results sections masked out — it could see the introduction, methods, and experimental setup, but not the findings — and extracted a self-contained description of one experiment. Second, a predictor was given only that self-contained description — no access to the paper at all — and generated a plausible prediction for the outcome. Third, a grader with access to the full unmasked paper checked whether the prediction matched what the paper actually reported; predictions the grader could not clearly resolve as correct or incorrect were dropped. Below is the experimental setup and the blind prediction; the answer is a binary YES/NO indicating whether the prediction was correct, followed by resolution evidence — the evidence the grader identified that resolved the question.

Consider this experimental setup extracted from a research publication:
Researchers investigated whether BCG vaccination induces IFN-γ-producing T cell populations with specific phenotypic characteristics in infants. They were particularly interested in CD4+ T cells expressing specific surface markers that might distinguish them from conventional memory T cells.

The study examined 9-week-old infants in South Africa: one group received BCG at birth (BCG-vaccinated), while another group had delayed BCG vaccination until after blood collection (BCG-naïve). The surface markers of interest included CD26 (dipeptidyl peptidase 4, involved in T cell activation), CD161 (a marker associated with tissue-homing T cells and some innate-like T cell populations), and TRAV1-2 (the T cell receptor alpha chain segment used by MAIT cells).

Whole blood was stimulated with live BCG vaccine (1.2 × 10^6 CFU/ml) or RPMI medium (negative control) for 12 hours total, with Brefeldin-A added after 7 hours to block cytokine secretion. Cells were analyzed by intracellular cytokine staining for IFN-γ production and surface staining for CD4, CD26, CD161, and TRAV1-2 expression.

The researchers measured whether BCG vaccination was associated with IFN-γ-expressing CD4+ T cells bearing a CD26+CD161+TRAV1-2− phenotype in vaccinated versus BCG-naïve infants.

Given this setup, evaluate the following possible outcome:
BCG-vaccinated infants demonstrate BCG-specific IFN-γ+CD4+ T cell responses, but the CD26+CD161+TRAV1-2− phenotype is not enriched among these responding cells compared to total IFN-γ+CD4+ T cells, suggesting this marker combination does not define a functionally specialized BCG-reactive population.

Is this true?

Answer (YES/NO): NO